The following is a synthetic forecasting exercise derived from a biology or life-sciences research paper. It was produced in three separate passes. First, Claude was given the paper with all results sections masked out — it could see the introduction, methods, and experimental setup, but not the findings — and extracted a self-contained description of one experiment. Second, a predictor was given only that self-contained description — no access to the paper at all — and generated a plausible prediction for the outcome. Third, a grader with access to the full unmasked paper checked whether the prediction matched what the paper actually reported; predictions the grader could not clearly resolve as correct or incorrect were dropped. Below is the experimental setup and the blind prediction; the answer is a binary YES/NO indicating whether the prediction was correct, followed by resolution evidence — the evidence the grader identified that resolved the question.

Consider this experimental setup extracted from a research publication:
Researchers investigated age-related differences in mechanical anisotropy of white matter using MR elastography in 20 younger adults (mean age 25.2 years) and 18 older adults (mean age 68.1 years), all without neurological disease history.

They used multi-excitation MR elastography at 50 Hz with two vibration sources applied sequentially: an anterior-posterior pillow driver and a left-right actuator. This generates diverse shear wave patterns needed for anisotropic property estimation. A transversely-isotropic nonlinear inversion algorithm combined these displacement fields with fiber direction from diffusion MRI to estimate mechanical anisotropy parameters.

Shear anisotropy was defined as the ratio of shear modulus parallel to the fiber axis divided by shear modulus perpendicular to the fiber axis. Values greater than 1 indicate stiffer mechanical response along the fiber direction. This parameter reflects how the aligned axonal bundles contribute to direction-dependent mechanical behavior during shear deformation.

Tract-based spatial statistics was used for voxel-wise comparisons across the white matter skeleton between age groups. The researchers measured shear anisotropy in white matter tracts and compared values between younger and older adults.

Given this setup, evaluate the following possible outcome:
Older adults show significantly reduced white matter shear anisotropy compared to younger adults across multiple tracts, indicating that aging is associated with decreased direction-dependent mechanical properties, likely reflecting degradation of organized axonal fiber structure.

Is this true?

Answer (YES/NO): YES